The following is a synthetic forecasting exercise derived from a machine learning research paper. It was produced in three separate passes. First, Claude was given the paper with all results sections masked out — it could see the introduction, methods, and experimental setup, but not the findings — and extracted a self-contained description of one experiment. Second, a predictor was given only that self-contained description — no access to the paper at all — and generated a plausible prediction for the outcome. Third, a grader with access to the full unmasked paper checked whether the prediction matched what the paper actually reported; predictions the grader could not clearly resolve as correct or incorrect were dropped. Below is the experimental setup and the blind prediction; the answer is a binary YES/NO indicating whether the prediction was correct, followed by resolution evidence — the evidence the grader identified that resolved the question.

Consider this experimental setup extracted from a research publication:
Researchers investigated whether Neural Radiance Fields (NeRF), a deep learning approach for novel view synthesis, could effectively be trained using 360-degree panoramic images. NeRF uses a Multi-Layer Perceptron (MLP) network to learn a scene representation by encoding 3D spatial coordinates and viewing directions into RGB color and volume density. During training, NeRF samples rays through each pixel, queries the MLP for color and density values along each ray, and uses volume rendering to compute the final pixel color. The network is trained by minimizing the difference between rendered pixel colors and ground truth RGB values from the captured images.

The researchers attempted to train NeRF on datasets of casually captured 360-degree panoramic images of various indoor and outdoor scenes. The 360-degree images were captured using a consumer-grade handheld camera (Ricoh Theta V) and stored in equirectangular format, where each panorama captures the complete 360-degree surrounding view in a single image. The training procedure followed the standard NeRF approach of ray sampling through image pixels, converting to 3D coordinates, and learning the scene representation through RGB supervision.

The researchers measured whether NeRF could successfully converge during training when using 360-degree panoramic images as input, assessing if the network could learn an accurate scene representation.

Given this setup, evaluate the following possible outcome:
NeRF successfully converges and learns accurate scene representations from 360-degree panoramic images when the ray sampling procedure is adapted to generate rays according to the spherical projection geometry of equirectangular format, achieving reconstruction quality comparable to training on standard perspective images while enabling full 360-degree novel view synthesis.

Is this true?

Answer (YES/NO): NO